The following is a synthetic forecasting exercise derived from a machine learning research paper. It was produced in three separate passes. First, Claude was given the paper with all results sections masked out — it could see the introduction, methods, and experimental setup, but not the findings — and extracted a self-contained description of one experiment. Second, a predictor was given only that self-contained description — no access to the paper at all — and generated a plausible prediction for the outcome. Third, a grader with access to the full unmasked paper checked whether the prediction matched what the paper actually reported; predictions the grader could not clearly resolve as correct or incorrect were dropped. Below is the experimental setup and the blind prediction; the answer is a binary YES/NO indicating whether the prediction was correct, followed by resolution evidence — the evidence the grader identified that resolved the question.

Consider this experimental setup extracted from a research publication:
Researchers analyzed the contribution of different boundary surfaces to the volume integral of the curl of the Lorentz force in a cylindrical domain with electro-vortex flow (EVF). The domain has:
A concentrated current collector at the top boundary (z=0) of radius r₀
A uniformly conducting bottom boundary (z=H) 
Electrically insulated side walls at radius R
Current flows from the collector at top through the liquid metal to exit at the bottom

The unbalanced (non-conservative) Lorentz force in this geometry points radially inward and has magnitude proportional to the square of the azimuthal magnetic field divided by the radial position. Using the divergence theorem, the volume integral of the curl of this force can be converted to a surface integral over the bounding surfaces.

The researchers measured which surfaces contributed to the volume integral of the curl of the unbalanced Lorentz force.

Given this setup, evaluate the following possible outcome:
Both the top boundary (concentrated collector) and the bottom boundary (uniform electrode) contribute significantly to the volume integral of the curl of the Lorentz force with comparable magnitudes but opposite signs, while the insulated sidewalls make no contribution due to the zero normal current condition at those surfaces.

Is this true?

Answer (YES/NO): NO